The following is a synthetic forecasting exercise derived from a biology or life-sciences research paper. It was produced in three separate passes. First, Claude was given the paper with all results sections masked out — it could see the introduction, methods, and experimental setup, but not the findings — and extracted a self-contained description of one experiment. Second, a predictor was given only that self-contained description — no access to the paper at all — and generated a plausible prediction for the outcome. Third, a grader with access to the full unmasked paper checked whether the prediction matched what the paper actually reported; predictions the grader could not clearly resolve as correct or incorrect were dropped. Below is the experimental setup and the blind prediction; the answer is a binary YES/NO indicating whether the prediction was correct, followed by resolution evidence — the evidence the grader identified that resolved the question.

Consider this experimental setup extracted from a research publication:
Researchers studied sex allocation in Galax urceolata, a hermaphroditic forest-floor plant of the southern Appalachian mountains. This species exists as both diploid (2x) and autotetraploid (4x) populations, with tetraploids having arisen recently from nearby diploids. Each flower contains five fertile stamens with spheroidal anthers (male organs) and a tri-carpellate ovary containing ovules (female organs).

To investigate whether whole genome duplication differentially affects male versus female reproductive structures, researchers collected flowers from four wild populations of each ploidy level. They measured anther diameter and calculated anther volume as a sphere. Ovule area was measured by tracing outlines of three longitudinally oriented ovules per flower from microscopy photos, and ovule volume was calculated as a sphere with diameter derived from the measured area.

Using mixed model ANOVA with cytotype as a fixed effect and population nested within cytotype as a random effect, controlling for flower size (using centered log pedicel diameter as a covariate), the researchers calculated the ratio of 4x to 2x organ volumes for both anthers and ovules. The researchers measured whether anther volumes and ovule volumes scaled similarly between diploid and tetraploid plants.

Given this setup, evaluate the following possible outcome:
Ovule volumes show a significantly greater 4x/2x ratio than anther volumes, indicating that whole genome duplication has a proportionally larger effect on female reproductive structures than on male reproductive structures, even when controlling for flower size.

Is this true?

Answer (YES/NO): NO